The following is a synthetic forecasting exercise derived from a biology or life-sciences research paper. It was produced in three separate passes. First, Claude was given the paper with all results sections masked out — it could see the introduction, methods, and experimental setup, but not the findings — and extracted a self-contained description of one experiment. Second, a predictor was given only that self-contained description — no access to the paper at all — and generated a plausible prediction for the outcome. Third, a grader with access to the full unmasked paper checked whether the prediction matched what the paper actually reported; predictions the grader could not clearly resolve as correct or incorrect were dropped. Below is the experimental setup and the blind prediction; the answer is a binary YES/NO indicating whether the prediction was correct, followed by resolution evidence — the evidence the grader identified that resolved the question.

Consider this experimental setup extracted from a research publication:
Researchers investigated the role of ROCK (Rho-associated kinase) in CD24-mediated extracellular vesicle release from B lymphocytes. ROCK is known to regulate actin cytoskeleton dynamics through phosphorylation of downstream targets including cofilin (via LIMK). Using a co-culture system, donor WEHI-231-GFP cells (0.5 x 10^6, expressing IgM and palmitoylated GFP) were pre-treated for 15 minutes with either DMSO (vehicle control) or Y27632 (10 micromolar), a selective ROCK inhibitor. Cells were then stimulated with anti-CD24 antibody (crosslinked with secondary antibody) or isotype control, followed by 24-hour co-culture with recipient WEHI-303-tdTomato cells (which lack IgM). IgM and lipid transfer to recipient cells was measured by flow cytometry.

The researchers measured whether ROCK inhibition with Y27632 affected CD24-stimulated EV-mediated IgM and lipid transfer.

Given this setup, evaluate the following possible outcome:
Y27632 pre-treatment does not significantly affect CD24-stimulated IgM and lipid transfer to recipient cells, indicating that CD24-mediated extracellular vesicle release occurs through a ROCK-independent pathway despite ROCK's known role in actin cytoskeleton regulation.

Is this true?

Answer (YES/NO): NO